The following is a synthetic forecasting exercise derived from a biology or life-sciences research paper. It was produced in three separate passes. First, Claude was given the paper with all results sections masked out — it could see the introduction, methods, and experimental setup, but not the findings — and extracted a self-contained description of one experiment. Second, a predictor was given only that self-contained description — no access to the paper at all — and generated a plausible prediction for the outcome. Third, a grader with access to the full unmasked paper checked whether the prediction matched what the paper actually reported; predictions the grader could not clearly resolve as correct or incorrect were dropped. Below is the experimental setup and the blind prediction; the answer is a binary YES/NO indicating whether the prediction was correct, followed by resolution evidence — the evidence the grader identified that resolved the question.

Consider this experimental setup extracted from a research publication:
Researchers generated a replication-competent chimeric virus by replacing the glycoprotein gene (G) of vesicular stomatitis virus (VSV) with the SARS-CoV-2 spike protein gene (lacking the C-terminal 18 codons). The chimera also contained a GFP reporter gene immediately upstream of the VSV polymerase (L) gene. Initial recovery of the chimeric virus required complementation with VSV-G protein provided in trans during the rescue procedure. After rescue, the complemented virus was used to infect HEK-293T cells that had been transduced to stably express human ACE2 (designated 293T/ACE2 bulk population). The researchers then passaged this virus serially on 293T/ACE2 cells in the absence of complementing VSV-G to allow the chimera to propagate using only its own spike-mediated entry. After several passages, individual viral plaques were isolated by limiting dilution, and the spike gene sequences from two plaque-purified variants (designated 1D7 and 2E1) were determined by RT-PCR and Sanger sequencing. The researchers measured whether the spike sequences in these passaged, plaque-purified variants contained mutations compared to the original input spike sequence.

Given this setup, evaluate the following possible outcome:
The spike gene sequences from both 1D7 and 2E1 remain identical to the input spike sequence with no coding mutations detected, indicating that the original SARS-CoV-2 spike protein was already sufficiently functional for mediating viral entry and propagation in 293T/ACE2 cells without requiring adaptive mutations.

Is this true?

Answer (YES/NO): NO